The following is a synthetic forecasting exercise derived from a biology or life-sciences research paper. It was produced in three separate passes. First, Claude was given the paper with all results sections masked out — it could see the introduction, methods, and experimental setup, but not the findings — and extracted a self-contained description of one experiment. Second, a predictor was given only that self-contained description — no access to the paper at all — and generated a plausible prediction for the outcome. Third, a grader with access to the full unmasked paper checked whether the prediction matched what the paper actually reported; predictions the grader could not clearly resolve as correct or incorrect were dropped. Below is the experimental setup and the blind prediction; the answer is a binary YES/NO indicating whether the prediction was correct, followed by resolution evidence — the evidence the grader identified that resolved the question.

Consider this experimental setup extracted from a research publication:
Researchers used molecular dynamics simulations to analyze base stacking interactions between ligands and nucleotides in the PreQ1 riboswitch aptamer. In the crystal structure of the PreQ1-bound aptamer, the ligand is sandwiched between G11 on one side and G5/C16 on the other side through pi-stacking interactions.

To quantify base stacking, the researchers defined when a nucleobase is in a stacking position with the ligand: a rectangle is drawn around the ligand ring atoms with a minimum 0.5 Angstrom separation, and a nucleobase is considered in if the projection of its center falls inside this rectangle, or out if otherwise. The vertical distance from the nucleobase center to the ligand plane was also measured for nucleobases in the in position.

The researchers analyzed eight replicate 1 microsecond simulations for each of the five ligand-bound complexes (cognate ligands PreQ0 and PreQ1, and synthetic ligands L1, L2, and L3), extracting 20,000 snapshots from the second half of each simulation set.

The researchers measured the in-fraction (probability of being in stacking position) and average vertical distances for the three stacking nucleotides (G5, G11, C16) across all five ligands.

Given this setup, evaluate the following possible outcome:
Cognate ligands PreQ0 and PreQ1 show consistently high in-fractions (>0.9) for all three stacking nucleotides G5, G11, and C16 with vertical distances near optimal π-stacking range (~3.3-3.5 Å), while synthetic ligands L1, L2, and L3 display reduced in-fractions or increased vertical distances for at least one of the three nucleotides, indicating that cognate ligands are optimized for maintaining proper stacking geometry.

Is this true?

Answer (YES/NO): YES